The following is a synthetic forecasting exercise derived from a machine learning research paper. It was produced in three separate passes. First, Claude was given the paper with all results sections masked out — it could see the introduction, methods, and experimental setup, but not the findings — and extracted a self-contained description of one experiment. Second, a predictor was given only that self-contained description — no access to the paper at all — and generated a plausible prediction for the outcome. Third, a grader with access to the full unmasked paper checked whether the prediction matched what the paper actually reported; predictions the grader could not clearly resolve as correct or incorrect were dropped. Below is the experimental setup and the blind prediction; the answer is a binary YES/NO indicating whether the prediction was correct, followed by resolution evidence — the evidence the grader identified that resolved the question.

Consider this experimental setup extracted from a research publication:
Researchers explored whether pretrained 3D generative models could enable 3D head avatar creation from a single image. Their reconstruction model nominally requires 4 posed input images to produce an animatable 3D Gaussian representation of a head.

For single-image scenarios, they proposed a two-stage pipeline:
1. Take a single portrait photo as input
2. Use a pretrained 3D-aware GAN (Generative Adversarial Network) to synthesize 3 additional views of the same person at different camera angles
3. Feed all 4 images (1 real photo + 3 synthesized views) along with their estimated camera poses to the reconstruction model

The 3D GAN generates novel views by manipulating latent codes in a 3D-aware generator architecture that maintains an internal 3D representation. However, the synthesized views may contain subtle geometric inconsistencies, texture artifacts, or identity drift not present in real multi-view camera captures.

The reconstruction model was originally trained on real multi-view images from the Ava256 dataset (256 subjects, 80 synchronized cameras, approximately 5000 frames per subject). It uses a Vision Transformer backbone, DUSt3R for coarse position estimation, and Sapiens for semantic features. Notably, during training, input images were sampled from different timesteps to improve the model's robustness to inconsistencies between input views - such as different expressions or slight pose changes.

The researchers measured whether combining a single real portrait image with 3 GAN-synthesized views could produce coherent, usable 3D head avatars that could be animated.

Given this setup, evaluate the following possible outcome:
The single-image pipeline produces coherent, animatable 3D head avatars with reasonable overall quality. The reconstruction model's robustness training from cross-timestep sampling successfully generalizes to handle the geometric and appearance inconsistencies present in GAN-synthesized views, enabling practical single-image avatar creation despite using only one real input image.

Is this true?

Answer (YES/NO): YES